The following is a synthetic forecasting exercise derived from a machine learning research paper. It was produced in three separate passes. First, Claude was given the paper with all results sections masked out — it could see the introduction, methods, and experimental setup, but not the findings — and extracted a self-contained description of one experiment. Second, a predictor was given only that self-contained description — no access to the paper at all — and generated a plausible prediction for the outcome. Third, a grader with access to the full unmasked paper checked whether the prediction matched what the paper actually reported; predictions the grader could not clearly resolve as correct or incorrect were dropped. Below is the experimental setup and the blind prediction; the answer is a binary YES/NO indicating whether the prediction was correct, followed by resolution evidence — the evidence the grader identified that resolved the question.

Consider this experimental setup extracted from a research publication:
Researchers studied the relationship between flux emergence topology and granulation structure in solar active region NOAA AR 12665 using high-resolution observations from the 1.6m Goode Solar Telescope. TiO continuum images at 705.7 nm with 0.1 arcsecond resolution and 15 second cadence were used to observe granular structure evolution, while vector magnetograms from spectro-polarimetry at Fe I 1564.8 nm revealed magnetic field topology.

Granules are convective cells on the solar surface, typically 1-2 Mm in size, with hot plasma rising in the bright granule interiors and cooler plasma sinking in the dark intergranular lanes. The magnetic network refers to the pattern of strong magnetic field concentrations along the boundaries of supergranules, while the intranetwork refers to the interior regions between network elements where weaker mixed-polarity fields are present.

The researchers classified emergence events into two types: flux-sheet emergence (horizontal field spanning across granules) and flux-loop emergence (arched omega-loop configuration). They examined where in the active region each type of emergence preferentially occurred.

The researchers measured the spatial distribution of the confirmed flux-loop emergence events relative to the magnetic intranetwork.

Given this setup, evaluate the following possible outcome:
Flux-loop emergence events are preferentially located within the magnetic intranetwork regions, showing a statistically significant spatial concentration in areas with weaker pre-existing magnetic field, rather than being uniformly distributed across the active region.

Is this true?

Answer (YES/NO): NO